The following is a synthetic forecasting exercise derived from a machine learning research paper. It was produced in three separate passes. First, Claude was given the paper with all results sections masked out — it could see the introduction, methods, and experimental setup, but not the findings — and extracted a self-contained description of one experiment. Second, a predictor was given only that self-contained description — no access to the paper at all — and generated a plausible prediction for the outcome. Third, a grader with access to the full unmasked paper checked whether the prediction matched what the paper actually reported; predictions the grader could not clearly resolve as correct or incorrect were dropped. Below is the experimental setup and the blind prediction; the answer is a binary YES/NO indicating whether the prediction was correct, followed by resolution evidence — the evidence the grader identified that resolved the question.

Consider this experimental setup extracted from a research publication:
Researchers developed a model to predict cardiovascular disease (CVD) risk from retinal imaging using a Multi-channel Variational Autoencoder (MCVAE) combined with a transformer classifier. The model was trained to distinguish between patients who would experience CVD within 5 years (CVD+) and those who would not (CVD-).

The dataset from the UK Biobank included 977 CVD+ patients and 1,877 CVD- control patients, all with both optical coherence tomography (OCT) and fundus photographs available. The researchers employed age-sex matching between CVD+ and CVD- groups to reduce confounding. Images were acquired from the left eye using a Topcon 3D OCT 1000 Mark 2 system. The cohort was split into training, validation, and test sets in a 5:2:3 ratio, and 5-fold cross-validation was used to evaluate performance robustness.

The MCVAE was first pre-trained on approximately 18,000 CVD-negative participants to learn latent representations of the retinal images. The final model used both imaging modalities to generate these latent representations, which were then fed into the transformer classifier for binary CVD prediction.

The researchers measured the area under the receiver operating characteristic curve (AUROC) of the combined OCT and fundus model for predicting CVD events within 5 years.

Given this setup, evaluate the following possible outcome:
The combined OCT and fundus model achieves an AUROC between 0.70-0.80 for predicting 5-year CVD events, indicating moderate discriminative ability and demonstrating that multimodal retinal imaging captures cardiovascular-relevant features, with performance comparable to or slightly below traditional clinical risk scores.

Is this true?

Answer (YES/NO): YES